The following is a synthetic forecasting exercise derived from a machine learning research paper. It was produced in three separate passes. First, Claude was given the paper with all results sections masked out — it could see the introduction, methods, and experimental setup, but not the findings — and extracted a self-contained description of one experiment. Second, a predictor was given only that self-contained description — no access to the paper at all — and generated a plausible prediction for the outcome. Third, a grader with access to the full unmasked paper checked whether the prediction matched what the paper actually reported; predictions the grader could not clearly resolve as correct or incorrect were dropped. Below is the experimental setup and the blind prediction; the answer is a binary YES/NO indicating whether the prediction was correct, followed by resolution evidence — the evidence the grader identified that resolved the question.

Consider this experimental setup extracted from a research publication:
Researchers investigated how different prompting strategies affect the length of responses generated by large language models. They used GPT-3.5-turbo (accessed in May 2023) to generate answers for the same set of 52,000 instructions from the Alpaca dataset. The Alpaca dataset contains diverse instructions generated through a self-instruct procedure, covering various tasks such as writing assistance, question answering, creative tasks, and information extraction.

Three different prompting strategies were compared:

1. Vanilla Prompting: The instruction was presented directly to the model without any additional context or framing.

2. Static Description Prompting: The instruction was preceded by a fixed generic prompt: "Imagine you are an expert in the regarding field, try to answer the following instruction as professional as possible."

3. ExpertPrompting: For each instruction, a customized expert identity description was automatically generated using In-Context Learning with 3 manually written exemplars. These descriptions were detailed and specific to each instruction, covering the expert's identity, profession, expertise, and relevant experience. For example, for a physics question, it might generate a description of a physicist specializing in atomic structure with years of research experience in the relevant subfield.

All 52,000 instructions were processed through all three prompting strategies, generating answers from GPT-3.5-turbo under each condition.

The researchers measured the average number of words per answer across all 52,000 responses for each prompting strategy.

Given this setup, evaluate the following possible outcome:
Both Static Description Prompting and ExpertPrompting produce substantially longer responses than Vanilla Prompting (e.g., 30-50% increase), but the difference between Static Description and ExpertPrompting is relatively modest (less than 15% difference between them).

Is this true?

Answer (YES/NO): NO